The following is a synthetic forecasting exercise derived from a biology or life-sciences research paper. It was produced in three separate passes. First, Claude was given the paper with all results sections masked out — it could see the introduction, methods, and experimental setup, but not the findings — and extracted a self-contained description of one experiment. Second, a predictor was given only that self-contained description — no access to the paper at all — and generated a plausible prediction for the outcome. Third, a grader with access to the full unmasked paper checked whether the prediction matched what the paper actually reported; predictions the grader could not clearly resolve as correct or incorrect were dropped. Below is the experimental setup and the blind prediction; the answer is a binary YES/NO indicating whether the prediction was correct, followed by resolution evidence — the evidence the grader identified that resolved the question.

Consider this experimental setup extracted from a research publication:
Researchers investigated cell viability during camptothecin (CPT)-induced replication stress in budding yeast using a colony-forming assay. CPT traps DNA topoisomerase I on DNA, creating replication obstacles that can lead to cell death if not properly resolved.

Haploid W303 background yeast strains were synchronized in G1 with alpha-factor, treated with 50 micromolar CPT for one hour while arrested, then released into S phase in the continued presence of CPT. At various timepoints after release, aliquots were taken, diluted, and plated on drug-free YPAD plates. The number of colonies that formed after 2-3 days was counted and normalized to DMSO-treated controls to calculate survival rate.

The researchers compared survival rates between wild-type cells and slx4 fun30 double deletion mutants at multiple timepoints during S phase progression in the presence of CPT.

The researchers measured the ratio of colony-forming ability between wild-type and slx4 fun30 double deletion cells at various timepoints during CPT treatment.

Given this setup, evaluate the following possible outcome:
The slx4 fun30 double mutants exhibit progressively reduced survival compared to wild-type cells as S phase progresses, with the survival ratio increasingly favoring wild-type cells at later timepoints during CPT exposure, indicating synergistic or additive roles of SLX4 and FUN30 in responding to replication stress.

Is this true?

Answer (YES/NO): YES